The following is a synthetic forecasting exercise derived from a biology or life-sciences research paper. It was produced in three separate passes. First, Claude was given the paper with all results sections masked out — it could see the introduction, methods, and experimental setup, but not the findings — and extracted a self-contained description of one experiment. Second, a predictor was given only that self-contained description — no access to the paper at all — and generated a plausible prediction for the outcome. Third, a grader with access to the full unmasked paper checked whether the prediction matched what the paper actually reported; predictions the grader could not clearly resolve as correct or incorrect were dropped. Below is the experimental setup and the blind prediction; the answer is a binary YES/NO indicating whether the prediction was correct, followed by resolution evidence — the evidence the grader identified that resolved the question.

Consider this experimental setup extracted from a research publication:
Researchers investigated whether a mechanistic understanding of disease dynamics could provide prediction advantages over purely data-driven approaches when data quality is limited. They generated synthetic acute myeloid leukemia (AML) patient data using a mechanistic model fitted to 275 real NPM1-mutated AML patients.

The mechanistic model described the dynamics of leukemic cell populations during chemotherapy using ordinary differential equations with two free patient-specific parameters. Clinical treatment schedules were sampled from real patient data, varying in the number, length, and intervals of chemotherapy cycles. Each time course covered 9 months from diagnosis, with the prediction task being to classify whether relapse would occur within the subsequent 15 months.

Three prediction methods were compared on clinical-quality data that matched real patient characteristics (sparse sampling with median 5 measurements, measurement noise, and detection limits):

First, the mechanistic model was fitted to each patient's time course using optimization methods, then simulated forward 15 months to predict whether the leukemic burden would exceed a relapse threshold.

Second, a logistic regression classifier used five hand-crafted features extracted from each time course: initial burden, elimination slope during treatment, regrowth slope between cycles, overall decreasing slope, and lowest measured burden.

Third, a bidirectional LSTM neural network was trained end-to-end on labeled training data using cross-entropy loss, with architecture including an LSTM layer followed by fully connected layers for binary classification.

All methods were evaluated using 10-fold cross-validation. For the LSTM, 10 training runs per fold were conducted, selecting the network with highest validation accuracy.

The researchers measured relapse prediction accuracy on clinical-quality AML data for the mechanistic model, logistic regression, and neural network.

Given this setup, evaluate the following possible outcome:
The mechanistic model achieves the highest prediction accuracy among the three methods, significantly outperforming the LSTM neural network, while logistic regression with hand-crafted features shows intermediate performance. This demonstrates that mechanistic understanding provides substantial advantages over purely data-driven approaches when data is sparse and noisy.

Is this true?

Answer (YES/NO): YES